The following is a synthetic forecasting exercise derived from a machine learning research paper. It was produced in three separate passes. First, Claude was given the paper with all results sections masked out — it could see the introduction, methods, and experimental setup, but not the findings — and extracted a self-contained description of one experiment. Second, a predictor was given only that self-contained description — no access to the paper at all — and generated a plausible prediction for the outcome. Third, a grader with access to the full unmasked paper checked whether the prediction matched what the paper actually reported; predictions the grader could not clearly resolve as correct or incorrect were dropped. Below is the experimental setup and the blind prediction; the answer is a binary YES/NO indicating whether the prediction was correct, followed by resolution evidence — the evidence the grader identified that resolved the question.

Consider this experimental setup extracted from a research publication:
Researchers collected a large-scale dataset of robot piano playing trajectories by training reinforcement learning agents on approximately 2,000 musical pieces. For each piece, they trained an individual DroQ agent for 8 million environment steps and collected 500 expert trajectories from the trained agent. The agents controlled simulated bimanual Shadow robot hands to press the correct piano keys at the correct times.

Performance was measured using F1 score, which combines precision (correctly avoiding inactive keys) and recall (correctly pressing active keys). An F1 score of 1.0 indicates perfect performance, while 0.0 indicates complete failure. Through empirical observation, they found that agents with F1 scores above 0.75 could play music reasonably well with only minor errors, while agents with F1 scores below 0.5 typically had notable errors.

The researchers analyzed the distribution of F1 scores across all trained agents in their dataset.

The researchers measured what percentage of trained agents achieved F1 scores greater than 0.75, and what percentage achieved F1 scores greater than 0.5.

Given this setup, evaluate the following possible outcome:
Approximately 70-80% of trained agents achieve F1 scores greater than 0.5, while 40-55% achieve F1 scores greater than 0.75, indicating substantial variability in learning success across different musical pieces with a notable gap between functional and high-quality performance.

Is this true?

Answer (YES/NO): NO